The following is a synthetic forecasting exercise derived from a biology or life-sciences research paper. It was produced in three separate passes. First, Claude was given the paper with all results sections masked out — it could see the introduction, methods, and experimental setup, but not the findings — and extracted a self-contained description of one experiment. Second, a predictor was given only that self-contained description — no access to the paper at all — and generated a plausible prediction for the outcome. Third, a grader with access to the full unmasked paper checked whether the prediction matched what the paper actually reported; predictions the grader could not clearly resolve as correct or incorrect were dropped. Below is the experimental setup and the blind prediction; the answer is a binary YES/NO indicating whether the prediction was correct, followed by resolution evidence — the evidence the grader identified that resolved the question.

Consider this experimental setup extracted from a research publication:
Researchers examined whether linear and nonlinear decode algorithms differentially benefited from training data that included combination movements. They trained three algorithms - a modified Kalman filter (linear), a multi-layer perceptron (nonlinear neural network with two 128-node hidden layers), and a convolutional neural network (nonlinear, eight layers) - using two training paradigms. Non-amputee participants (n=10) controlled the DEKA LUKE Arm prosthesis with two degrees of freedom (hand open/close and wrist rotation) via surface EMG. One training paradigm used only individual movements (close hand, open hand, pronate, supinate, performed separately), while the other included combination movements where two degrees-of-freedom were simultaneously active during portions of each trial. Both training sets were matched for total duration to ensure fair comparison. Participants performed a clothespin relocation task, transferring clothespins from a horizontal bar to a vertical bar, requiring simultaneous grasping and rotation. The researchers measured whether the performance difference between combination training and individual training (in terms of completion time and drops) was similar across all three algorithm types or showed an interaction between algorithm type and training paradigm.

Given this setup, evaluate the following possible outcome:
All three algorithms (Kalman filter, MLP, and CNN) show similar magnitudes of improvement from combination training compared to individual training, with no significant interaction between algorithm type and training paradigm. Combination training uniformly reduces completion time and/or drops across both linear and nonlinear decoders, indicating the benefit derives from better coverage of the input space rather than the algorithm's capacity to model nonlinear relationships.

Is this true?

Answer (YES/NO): NO